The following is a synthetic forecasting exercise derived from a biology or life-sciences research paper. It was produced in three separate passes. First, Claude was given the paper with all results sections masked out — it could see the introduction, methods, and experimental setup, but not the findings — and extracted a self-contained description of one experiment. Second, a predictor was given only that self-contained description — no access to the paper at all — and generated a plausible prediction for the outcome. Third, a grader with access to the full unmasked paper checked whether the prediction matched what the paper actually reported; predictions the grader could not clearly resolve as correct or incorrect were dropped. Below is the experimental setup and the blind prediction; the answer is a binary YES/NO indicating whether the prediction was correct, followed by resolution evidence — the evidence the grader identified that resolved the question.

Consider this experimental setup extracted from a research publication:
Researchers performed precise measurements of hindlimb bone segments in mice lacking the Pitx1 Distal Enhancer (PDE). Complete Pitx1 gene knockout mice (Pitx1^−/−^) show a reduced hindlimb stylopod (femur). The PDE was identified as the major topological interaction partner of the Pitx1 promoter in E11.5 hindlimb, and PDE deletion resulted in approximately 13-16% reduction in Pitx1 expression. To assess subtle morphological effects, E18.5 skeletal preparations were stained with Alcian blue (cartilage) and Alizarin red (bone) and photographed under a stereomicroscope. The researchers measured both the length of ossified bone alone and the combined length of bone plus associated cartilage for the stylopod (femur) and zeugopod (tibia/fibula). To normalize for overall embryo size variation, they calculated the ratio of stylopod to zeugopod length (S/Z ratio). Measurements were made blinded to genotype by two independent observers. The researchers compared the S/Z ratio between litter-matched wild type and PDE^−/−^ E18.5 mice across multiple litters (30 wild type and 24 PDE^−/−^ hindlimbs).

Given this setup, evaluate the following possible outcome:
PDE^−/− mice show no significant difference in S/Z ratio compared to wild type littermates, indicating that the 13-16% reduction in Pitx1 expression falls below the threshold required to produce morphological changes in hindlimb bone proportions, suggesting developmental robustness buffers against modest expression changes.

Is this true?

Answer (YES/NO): YES